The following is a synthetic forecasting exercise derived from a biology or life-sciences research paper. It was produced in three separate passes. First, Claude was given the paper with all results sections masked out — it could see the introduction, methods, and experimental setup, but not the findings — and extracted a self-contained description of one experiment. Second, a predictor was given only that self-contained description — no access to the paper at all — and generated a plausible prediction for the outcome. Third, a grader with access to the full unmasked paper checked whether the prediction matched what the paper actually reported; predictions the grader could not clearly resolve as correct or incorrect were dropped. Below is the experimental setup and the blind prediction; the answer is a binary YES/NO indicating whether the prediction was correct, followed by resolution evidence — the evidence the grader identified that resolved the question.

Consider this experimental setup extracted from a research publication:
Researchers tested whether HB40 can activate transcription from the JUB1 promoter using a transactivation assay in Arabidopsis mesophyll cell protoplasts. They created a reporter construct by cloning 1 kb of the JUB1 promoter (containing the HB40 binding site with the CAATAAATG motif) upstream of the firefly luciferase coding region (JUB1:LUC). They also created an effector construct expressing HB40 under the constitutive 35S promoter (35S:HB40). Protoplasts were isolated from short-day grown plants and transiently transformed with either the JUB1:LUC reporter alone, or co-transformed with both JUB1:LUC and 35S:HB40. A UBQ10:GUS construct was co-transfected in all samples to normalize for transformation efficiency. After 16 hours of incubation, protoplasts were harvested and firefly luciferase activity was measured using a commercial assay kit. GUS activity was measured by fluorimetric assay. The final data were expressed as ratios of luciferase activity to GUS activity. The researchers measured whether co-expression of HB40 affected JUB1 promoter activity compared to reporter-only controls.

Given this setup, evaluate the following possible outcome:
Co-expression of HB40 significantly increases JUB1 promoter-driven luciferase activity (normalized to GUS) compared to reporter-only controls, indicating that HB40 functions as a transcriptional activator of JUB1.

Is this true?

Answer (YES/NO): YES